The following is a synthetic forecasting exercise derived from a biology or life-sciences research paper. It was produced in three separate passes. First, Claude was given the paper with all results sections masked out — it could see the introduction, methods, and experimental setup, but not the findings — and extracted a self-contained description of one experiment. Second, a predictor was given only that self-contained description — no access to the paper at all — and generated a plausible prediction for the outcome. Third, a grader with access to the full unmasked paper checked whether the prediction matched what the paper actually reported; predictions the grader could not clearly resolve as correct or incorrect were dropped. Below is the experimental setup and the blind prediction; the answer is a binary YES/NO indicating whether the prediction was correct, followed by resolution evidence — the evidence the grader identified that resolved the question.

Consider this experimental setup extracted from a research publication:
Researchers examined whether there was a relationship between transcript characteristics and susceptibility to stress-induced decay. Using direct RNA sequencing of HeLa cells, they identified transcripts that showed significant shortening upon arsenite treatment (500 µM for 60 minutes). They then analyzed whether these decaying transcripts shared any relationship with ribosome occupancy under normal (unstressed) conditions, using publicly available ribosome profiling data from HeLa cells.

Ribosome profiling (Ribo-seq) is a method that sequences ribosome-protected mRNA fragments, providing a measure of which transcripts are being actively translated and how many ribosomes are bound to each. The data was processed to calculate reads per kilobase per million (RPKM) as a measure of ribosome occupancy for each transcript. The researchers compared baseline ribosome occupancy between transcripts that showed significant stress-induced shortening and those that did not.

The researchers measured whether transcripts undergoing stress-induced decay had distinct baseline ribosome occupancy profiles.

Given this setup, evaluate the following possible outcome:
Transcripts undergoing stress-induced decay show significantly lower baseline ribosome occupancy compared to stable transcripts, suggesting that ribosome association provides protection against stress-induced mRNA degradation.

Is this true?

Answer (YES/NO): NO